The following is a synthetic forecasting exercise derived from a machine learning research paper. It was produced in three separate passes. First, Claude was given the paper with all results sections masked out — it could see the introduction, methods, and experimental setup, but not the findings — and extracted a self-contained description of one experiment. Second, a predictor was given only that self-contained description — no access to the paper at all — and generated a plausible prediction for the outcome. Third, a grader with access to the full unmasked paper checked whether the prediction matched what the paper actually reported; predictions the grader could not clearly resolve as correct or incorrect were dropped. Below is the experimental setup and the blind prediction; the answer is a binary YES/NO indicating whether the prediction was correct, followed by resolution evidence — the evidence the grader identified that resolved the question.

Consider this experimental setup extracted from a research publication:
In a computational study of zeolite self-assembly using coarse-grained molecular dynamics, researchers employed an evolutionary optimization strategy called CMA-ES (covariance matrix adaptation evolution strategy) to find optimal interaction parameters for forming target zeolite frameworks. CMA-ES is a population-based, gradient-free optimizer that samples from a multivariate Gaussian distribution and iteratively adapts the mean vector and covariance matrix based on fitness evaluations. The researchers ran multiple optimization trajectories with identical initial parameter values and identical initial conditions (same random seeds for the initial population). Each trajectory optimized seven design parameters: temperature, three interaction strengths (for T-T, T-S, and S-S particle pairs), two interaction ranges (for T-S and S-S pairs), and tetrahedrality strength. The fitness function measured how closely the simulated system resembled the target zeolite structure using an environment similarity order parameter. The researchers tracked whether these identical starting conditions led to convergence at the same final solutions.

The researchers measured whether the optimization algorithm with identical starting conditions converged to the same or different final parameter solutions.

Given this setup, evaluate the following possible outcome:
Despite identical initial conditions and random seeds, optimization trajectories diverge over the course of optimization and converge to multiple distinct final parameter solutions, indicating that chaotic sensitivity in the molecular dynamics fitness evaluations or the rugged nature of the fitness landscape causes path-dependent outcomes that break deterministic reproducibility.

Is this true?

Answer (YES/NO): YES